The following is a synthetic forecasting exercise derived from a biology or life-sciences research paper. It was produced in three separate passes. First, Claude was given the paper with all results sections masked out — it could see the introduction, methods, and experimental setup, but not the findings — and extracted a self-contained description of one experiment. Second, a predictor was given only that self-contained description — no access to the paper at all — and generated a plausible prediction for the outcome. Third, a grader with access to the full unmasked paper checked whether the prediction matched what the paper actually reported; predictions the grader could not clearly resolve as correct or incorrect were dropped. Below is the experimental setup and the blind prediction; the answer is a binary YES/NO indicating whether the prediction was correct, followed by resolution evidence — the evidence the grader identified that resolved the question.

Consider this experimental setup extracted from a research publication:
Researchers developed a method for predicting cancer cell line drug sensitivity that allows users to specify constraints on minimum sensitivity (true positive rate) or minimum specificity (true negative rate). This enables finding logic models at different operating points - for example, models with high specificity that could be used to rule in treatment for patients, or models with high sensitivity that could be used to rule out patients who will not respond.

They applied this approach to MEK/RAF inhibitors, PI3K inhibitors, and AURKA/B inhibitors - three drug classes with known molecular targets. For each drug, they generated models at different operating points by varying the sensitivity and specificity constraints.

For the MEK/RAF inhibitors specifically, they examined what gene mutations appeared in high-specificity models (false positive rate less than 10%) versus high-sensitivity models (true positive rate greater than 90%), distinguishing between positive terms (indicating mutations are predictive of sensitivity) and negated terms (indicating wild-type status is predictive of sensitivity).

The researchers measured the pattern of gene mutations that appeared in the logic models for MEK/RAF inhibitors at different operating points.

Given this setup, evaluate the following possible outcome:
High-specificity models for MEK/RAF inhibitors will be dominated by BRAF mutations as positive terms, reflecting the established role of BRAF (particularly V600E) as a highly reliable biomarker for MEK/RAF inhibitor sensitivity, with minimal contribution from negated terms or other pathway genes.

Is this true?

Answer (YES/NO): NO